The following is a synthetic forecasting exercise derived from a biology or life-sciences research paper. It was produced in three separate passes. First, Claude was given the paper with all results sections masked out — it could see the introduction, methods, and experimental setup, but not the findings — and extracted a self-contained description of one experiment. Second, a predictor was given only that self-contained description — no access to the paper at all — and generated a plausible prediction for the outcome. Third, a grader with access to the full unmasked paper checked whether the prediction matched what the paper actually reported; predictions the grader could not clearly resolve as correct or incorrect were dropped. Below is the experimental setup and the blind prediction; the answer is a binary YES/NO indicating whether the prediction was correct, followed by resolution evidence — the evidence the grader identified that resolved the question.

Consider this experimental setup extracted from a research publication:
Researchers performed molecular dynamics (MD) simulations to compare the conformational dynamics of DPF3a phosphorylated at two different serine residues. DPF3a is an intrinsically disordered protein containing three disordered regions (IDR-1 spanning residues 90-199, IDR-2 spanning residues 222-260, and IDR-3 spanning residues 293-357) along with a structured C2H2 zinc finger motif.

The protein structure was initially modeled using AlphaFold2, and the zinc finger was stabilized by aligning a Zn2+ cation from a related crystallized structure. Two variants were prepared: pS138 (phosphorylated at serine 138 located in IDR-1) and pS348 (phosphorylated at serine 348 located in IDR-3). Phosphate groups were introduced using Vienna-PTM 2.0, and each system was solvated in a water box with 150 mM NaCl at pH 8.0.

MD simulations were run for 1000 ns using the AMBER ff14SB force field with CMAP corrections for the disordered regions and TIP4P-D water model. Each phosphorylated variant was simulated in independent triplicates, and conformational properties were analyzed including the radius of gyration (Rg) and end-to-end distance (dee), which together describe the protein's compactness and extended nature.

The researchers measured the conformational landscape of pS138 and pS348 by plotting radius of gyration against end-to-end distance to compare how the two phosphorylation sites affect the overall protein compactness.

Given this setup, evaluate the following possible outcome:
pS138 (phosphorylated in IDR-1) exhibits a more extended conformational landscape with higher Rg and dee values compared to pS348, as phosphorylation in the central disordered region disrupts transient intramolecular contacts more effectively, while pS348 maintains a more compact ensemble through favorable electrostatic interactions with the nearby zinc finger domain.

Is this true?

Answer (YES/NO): NO